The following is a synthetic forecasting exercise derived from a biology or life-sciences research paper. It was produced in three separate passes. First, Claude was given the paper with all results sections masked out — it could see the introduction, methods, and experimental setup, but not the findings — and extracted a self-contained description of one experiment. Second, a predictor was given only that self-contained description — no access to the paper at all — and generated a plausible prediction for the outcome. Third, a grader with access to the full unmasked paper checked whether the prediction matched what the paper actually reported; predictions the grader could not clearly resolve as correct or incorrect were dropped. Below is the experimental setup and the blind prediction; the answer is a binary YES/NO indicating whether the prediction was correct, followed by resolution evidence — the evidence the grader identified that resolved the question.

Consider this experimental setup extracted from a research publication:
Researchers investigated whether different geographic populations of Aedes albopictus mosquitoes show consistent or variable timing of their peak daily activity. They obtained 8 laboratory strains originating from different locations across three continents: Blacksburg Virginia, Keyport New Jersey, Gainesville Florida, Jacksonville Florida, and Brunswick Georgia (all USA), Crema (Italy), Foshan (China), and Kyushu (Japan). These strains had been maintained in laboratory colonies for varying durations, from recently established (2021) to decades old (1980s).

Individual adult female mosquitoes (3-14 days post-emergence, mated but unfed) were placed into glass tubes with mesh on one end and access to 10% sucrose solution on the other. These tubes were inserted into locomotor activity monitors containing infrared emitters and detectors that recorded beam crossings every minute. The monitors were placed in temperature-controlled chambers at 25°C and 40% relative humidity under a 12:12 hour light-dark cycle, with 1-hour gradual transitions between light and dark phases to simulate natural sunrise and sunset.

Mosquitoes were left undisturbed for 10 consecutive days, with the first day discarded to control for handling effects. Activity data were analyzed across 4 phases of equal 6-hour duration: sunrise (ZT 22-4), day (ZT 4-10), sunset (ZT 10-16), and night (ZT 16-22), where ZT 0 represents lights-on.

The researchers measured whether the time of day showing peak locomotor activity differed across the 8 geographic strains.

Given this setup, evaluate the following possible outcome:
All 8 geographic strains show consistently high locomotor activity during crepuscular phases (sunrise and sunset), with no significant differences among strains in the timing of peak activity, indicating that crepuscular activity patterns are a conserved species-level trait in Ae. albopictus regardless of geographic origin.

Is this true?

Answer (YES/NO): NO